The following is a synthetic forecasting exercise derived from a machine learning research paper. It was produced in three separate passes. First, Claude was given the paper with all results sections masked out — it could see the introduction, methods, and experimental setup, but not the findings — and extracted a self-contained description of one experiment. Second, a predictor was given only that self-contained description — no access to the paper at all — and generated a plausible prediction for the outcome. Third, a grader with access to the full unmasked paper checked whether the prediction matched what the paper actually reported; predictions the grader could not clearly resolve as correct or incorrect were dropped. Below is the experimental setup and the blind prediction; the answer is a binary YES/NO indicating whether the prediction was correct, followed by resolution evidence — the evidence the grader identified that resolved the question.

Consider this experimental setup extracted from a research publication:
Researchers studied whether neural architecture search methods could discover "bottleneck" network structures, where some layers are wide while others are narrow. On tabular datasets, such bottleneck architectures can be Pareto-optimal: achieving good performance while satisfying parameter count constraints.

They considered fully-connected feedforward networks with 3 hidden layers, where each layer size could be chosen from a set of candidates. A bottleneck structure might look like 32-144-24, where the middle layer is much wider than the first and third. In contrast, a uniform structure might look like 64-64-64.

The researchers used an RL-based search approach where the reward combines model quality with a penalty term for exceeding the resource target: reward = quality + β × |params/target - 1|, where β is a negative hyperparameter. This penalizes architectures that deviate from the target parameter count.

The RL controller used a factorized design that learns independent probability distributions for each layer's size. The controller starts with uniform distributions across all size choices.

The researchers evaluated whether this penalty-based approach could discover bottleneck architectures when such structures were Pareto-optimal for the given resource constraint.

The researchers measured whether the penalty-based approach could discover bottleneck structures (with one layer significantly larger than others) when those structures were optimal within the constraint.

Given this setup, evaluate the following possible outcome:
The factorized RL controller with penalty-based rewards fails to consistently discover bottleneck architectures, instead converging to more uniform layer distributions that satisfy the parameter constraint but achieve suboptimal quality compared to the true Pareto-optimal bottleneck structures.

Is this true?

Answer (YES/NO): YES